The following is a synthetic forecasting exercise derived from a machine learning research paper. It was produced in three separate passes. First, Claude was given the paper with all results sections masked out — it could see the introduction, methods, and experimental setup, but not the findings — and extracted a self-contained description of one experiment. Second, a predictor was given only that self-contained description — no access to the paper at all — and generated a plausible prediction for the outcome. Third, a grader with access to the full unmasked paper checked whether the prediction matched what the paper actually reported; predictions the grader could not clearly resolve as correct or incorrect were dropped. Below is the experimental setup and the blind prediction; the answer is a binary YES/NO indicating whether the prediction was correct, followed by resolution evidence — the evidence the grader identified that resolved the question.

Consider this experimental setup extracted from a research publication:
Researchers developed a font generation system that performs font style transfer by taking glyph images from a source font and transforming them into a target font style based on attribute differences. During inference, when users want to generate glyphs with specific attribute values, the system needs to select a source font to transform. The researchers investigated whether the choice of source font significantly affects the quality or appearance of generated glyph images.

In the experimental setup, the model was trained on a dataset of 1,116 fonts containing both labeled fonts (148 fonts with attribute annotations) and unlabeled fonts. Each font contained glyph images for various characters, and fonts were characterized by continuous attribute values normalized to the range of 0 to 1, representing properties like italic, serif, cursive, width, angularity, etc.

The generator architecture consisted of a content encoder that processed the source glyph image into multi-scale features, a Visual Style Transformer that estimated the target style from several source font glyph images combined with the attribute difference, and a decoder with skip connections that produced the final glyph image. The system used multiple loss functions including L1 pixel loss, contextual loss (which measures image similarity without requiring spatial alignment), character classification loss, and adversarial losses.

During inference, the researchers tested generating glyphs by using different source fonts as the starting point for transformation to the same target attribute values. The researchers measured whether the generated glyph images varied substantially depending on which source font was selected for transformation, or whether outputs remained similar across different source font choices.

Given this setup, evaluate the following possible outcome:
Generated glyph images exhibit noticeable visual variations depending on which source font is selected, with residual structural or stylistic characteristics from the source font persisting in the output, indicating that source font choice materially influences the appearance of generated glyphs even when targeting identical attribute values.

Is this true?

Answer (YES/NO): NO